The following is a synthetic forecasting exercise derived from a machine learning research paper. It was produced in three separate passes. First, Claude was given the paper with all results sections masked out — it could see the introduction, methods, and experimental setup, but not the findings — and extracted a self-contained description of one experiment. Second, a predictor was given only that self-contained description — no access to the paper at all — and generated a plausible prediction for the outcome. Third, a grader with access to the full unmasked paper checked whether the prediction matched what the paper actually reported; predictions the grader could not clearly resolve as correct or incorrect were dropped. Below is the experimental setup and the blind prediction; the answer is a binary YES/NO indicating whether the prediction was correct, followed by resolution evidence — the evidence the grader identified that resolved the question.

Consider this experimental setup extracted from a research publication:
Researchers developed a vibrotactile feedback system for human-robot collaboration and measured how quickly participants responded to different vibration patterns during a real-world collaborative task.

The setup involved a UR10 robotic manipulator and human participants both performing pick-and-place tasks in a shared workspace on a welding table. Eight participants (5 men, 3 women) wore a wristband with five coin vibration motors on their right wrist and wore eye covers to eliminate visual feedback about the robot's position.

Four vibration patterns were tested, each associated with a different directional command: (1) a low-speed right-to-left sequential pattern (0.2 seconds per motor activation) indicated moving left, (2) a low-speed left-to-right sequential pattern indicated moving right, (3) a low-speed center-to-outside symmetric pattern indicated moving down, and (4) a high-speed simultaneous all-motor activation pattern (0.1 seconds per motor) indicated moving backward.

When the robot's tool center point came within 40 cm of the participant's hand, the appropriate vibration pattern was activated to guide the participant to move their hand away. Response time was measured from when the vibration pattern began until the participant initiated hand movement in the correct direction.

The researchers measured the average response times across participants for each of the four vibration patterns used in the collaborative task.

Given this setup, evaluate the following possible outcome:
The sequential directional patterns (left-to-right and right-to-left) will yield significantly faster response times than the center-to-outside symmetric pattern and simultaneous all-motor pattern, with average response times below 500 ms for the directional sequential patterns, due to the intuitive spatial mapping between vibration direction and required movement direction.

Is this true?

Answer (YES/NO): NO